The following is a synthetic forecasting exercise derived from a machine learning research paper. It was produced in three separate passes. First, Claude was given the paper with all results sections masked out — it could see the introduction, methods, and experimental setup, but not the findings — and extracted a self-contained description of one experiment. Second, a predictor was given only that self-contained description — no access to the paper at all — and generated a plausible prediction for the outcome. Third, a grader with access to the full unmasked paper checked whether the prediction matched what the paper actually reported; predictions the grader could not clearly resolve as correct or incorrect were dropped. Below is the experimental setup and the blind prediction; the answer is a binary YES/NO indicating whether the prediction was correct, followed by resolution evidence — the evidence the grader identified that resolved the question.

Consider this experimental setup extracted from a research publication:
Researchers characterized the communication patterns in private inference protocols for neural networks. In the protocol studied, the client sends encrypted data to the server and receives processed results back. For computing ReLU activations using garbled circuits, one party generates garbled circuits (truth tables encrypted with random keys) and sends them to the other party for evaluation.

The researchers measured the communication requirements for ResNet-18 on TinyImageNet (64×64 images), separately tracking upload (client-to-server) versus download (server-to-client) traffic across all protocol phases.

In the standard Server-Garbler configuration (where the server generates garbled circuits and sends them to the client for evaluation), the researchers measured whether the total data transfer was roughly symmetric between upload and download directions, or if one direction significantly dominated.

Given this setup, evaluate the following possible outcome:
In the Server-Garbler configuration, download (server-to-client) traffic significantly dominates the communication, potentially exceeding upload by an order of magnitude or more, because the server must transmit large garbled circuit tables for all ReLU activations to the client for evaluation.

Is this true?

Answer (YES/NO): YES